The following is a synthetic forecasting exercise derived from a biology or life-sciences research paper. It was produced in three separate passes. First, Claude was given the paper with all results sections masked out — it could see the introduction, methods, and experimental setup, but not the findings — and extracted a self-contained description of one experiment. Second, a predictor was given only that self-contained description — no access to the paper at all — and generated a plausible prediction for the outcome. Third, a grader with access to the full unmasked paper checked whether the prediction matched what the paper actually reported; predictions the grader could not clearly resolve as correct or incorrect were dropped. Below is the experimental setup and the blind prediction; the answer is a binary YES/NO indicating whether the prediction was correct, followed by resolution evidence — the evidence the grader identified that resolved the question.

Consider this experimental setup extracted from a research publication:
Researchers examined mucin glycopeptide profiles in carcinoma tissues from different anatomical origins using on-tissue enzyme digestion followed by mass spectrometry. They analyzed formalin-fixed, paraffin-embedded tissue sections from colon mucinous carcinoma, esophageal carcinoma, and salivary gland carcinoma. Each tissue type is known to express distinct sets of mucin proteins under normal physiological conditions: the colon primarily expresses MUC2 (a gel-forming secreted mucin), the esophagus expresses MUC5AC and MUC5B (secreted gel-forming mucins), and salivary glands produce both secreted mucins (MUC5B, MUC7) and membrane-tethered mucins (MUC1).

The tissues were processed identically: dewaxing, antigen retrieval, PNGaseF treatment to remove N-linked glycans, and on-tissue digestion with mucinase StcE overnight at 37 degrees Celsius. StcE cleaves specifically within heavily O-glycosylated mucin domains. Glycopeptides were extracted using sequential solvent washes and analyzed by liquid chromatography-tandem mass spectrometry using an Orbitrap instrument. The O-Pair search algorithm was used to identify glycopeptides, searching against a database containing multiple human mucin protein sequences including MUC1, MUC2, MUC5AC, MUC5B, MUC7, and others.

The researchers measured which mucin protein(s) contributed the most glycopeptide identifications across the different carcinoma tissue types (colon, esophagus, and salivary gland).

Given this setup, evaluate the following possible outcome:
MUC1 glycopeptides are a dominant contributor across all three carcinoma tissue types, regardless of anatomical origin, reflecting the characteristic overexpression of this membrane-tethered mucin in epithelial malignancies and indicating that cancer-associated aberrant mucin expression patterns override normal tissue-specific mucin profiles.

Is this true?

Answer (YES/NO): NO